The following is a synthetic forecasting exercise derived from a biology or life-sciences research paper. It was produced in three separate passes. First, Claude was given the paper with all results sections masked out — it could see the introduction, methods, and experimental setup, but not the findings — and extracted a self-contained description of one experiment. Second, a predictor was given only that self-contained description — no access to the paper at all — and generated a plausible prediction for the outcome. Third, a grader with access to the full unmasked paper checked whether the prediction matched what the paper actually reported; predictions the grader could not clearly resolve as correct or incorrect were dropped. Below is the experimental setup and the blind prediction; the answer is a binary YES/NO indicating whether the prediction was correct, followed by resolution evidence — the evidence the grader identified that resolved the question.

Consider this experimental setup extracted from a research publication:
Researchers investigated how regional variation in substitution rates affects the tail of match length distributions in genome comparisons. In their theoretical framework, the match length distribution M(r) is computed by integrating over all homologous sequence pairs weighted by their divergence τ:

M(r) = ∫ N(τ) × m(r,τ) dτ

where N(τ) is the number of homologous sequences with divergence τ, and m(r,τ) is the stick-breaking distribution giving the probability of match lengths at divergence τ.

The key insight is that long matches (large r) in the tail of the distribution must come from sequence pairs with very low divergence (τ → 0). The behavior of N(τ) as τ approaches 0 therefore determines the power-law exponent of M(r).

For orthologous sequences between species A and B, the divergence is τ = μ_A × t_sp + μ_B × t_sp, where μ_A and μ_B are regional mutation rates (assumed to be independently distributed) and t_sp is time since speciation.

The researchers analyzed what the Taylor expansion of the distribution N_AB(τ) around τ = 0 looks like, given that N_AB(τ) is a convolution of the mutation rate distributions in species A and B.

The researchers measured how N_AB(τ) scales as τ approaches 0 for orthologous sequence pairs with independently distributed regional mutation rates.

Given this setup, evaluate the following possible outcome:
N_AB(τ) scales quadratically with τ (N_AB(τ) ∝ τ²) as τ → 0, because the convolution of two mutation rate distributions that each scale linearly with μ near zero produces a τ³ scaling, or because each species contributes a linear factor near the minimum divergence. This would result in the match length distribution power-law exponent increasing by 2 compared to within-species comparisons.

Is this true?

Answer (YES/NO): NO